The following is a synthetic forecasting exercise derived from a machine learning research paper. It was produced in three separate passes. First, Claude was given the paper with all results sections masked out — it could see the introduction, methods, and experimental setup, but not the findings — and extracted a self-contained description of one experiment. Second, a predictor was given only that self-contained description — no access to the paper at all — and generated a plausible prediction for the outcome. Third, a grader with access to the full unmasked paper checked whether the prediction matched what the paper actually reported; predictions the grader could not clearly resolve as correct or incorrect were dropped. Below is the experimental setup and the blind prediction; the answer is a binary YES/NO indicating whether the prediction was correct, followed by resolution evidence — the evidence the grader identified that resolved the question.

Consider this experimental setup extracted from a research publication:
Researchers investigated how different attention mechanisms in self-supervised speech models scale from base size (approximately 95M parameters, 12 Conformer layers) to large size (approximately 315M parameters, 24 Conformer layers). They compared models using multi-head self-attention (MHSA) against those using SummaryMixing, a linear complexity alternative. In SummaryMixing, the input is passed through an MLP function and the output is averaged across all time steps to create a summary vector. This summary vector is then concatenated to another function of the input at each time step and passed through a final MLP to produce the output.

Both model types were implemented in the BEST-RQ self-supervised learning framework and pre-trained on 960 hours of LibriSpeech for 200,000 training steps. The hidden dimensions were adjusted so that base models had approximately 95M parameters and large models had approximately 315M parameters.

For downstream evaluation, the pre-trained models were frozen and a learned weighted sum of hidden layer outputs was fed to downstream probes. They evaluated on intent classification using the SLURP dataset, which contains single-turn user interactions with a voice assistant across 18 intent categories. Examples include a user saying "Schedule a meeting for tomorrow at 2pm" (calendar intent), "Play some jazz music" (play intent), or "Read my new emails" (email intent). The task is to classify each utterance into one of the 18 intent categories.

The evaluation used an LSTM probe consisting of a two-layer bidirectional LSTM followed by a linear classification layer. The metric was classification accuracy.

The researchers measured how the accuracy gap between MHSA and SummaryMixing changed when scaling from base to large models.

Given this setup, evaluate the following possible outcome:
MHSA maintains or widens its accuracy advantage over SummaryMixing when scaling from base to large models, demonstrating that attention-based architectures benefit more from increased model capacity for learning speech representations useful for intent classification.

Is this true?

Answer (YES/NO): NO